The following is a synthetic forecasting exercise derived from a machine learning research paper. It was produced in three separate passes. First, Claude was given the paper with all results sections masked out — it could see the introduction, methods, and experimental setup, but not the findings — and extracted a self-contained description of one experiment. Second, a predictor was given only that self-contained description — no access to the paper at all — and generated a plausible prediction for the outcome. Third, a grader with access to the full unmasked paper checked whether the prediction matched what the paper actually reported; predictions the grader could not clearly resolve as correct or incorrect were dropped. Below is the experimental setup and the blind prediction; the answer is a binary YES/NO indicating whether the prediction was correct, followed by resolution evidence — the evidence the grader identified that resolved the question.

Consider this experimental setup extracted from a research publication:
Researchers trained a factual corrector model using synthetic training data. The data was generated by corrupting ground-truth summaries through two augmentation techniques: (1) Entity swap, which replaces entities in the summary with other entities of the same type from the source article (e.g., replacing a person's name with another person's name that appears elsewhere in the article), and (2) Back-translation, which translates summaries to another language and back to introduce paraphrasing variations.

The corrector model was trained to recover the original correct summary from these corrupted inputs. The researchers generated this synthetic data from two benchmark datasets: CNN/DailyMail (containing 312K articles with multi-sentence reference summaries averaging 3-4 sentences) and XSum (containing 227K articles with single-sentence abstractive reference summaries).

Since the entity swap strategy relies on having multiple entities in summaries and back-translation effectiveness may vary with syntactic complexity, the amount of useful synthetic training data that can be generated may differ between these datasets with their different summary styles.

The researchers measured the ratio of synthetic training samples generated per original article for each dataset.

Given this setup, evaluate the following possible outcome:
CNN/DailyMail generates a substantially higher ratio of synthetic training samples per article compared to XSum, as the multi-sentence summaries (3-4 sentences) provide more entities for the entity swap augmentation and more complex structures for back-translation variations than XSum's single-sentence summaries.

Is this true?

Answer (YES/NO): YES